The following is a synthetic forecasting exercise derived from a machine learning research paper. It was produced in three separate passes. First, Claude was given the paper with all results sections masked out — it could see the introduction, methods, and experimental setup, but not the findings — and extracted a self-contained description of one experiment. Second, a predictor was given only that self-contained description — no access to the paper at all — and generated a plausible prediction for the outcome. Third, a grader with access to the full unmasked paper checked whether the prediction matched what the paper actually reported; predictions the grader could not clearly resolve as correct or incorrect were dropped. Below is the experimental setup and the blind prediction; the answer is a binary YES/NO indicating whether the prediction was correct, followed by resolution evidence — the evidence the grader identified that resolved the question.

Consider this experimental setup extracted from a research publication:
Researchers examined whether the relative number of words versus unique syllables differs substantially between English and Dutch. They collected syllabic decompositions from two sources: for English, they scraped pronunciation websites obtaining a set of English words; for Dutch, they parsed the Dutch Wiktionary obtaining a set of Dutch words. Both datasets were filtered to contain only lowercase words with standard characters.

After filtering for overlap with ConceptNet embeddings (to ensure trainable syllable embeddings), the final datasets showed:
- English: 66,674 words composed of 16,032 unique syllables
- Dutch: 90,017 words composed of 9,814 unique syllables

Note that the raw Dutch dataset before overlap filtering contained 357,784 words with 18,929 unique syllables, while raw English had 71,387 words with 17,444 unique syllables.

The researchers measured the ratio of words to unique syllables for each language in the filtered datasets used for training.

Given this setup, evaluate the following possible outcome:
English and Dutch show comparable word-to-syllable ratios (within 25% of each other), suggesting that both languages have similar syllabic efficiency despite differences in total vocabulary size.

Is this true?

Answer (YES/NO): NO